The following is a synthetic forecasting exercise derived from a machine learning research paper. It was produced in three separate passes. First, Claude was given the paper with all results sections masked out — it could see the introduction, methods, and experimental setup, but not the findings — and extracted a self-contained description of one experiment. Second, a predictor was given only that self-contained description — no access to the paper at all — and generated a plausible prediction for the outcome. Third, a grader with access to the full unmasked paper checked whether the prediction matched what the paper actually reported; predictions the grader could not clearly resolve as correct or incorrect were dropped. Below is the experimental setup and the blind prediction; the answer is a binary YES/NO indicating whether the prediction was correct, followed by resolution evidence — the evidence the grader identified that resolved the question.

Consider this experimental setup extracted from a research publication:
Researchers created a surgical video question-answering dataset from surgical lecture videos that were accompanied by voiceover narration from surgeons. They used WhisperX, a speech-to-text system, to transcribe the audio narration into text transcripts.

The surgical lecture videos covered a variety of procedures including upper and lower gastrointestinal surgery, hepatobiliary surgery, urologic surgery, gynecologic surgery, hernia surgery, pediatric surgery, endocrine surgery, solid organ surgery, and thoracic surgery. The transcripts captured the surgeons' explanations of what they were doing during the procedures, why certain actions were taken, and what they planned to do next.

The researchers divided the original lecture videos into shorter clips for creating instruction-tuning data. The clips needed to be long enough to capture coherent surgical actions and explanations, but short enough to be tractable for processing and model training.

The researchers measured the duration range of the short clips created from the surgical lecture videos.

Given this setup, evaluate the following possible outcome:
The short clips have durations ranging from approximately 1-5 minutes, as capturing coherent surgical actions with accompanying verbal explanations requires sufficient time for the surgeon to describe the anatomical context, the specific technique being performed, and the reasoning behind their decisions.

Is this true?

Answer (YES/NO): NO